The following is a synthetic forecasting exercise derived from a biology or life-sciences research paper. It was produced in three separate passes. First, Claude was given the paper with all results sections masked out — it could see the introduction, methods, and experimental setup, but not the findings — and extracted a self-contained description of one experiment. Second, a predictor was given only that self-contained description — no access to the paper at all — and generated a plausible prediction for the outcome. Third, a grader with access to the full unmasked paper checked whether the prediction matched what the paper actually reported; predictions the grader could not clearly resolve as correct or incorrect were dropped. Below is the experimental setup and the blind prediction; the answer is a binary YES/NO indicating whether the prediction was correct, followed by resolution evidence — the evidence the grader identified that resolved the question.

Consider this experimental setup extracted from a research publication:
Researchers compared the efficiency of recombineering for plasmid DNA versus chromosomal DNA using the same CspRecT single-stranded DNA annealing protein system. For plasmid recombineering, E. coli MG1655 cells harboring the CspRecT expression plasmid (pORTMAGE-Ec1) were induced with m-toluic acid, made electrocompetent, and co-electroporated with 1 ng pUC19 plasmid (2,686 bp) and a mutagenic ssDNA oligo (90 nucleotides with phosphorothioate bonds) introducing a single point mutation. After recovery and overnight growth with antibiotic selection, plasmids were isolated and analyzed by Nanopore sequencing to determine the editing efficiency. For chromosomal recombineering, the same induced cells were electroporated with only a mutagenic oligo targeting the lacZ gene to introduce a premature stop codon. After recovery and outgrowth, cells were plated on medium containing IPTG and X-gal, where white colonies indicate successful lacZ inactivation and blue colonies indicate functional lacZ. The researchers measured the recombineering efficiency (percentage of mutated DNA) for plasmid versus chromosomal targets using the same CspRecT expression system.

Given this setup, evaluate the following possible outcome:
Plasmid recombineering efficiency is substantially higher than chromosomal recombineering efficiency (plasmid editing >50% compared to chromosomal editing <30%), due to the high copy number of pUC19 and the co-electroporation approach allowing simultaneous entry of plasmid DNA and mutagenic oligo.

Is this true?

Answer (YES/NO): YES